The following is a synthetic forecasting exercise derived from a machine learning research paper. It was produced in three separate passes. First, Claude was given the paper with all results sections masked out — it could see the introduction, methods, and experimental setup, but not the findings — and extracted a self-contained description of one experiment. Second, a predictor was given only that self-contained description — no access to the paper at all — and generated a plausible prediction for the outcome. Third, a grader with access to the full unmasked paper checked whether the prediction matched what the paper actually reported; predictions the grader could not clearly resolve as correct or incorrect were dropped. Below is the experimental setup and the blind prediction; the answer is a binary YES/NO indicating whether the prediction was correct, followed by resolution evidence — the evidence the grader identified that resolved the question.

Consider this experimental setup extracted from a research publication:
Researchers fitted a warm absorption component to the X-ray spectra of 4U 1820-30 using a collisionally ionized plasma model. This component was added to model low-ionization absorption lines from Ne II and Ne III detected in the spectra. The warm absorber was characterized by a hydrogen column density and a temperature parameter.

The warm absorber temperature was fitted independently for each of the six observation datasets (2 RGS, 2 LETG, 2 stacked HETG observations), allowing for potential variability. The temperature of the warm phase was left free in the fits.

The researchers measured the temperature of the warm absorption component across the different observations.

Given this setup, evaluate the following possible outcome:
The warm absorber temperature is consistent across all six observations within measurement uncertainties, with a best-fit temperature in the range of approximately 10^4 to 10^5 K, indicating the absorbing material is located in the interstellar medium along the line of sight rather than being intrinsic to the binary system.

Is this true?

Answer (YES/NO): NO